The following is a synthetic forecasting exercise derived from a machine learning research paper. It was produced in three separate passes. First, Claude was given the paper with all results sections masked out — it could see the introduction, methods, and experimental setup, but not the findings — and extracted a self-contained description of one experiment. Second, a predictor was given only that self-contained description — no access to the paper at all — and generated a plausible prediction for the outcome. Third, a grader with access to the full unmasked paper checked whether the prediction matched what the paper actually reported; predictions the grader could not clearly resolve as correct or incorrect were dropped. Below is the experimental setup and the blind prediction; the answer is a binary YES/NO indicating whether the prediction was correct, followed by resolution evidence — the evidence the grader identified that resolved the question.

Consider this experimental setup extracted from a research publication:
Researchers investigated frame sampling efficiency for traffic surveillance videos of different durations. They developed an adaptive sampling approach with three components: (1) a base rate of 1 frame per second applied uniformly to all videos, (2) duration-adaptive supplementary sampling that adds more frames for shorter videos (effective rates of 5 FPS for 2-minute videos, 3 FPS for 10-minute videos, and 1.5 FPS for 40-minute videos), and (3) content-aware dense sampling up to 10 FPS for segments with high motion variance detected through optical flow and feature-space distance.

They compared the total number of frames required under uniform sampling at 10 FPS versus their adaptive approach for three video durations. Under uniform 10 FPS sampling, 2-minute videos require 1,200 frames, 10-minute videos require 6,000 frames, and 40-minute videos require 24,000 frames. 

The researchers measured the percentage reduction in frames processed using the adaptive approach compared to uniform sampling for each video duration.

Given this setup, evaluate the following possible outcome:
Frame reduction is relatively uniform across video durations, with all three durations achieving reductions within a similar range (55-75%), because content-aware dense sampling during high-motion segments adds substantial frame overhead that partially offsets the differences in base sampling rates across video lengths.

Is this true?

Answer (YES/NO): NO